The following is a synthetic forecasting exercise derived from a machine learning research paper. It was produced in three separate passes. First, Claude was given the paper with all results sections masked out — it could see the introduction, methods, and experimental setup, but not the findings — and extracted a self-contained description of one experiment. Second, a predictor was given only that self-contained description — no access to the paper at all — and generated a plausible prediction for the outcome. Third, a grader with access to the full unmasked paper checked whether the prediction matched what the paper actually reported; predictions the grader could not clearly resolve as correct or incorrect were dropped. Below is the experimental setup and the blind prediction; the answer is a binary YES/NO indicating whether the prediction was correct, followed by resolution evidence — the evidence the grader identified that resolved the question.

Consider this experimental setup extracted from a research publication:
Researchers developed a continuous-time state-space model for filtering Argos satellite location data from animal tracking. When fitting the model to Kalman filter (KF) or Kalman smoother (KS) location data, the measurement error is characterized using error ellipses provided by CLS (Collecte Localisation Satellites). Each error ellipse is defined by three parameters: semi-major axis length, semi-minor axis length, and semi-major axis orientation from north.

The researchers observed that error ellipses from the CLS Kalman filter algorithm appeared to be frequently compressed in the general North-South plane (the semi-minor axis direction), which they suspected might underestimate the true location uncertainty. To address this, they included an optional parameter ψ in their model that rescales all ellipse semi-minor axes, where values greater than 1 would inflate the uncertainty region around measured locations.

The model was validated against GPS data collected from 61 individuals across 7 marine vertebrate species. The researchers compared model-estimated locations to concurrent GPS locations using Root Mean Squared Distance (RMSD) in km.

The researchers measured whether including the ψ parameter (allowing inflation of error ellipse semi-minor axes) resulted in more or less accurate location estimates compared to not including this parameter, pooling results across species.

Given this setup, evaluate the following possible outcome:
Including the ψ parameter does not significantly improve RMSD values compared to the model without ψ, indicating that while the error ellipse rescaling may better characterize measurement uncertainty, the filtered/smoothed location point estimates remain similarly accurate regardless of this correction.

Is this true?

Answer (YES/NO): NO